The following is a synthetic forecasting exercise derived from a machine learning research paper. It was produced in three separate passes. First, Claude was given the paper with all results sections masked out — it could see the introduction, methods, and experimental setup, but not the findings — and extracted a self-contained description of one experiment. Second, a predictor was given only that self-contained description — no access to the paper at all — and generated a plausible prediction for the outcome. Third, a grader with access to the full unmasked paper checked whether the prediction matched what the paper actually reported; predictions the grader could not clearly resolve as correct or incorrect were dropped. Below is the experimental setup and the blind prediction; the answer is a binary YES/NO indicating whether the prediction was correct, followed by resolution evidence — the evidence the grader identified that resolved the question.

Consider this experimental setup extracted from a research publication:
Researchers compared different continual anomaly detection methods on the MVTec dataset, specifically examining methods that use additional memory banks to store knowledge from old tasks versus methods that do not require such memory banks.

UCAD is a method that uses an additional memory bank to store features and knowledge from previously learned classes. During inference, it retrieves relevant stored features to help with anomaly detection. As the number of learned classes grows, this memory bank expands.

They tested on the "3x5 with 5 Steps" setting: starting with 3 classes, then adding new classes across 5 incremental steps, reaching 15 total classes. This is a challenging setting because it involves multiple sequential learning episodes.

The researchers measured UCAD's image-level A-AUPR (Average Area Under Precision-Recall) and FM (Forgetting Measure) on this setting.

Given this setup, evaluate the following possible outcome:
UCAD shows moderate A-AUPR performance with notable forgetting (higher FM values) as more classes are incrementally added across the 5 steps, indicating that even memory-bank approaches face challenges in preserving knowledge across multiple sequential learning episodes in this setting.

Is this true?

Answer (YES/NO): NO